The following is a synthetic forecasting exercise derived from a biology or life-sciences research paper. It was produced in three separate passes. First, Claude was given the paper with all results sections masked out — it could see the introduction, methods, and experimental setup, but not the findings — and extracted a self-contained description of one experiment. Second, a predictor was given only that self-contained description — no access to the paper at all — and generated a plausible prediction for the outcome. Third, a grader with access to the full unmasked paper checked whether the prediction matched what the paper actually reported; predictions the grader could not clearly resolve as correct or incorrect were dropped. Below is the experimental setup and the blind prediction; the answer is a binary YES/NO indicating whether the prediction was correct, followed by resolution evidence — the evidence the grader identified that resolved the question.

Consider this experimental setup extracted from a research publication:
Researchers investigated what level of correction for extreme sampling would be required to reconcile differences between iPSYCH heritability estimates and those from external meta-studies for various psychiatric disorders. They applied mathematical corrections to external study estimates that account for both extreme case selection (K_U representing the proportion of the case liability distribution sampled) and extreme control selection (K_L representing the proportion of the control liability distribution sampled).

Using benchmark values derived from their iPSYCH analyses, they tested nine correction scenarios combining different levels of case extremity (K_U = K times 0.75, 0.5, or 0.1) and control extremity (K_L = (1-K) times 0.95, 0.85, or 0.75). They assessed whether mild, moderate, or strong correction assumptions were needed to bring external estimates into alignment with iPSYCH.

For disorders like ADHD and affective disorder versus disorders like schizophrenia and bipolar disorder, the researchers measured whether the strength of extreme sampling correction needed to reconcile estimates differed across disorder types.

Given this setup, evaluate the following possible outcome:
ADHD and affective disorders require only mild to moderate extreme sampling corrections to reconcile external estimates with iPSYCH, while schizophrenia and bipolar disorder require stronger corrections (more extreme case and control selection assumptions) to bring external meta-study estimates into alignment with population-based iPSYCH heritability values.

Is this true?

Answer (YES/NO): YES